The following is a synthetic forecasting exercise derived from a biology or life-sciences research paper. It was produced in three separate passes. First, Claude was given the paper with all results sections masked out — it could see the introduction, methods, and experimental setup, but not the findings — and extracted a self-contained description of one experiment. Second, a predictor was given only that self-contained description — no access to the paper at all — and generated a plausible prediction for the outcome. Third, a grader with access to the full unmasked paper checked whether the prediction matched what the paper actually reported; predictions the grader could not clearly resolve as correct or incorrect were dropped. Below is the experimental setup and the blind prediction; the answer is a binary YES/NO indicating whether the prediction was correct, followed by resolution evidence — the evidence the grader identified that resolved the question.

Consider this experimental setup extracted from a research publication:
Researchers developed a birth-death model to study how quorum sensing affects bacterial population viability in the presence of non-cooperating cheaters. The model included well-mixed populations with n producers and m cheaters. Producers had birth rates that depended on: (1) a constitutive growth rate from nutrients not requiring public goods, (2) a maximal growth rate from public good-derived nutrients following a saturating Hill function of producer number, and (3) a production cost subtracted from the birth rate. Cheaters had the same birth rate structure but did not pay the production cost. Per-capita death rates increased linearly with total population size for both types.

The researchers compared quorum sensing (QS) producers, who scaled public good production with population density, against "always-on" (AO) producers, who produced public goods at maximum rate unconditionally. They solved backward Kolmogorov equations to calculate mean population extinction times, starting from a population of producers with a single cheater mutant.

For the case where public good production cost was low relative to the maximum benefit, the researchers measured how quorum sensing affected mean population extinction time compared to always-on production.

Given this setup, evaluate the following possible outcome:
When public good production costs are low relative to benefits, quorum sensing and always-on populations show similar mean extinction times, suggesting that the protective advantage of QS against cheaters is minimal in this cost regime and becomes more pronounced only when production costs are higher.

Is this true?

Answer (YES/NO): NO